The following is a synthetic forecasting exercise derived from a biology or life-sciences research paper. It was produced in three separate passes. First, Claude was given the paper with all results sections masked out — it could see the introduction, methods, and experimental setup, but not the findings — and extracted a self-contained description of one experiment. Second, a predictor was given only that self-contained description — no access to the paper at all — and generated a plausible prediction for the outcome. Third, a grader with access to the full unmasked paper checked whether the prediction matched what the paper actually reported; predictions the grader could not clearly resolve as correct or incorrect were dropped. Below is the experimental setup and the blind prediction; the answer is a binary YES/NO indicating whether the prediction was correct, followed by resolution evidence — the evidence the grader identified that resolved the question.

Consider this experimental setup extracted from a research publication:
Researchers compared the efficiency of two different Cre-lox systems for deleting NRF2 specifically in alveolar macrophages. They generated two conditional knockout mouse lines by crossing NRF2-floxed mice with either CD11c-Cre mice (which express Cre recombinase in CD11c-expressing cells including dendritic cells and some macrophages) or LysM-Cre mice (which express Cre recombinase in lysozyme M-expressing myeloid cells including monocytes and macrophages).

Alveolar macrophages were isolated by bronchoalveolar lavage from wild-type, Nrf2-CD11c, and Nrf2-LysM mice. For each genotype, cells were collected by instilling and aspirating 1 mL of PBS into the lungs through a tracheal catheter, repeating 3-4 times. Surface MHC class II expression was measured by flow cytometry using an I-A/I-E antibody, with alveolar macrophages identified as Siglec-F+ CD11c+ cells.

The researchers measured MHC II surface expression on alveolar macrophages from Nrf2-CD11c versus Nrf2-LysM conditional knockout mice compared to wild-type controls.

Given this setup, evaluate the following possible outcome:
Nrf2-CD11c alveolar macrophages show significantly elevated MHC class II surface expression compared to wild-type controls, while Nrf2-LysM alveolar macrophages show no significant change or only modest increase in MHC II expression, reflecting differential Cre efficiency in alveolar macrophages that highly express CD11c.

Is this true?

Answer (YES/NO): NO